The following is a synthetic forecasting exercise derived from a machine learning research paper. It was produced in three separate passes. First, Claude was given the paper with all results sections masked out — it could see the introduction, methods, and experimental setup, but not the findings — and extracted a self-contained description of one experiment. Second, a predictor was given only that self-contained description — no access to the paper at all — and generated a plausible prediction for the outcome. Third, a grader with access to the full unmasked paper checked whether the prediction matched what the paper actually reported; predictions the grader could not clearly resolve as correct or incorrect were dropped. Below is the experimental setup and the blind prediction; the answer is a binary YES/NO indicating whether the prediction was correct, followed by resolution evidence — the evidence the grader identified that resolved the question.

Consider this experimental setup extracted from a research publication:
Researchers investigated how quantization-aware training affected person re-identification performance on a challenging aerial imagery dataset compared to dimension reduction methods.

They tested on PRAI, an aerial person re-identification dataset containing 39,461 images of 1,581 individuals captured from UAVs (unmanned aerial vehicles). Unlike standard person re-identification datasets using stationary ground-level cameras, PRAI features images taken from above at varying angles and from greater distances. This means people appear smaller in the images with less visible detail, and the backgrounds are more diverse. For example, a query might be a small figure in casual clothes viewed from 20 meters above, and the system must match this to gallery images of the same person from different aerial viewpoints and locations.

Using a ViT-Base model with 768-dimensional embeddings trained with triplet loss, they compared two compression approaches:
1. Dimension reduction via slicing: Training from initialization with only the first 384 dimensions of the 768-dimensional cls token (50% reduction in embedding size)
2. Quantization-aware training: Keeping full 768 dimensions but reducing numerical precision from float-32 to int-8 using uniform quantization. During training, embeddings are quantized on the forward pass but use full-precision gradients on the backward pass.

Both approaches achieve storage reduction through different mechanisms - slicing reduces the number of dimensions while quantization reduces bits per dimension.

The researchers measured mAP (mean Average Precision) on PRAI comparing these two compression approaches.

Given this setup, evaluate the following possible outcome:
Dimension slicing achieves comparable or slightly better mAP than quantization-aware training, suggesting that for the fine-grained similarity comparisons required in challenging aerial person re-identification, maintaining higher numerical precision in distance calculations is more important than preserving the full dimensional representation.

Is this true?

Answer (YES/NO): NO